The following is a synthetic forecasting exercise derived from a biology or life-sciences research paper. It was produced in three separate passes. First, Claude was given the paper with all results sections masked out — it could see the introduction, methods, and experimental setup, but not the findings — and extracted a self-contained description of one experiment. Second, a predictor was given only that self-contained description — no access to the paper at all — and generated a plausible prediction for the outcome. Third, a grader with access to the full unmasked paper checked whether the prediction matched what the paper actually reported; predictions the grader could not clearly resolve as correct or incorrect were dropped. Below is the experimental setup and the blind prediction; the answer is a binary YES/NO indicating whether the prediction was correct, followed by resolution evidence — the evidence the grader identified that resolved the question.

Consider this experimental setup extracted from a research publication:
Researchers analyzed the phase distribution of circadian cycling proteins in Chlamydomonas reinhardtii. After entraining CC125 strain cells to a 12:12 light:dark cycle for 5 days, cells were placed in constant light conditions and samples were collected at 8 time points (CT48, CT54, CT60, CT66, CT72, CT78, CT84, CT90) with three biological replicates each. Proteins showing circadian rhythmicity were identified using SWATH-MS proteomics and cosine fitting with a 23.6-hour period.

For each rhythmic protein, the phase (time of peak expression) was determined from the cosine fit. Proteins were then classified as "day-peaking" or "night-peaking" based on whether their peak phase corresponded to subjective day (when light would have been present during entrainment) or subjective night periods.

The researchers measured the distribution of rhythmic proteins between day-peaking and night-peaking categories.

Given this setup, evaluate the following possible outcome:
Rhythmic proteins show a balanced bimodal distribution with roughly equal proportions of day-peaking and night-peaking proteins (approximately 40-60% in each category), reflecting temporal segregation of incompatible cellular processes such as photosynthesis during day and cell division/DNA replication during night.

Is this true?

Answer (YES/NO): YES